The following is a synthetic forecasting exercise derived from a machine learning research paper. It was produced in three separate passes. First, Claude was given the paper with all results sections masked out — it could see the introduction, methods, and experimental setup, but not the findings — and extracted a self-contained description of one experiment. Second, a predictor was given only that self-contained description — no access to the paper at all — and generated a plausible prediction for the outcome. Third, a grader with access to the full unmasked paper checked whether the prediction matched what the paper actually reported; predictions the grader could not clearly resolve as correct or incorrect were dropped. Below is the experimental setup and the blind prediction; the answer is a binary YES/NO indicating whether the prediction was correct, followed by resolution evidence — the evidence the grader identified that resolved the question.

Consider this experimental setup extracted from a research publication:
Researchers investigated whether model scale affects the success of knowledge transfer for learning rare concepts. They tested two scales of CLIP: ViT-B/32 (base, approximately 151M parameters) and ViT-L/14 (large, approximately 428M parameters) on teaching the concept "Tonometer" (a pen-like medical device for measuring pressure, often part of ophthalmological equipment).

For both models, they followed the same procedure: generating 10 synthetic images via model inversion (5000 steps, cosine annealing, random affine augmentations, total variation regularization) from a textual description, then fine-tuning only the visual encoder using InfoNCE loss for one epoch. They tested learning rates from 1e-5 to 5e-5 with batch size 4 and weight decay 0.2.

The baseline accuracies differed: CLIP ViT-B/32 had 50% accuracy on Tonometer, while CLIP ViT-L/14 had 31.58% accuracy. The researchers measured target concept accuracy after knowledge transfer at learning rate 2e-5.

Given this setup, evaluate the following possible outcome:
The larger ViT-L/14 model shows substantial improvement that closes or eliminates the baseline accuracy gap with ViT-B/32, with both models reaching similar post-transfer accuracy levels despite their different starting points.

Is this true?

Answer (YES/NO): YES